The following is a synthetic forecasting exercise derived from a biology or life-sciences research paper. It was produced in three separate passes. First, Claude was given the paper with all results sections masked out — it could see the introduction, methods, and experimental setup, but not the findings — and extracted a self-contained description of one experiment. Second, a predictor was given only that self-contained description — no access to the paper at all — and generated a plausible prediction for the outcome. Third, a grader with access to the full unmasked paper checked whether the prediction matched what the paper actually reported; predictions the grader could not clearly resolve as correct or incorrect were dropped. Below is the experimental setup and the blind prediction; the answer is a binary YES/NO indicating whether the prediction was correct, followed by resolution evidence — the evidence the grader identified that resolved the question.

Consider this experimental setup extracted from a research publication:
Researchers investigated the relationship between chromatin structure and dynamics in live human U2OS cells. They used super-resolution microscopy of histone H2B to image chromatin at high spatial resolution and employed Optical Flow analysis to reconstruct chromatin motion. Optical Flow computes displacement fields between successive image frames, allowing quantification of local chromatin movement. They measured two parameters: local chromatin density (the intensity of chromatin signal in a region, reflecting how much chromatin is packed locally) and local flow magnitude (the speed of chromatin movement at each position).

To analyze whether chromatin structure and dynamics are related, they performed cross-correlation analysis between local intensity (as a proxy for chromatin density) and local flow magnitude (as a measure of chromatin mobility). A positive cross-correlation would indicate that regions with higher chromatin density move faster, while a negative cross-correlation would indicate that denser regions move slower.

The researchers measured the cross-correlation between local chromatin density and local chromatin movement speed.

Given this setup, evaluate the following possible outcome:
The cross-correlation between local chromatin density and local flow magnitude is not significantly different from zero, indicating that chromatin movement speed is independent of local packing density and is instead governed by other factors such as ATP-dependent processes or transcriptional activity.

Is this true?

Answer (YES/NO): NO